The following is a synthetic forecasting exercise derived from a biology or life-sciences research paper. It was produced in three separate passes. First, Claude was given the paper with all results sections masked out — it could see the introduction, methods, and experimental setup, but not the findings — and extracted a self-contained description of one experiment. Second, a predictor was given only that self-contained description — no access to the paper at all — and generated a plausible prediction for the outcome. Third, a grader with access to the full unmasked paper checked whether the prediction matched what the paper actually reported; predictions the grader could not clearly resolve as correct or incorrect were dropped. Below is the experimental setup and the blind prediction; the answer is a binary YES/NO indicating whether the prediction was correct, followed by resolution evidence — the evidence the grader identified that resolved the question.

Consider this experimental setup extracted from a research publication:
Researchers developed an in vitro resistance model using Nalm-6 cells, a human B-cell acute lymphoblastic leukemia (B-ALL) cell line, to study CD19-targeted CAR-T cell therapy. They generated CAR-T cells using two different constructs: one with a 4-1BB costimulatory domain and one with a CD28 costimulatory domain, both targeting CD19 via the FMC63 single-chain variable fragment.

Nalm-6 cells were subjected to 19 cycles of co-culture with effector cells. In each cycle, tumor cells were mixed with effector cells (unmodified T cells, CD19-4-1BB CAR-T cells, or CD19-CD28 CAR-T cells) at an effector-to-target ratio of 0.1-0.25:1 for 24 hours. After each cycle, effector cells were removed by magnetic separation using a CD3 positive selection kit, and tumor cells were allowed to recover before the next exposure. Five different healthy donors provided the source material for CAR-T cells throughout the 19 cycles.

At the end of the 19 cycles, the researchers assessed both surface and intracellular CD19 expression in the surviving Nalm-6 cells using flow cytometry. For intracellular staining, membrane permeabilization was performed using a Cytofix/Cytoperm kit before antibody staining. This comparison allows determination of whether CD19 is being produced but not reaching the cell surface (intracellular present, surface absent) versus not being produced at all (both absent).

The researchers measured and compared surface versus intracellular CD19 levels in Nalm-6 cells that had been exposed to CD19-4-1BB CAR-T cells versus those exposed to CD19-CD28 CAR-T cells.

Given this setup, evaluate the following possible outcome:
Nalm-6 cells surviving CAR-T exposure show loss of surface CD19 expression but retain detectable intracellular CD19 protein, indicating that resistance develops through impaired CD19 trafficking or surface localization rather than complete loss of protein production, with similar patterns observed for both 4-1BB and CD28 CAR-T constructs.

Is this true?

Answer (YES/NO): NO